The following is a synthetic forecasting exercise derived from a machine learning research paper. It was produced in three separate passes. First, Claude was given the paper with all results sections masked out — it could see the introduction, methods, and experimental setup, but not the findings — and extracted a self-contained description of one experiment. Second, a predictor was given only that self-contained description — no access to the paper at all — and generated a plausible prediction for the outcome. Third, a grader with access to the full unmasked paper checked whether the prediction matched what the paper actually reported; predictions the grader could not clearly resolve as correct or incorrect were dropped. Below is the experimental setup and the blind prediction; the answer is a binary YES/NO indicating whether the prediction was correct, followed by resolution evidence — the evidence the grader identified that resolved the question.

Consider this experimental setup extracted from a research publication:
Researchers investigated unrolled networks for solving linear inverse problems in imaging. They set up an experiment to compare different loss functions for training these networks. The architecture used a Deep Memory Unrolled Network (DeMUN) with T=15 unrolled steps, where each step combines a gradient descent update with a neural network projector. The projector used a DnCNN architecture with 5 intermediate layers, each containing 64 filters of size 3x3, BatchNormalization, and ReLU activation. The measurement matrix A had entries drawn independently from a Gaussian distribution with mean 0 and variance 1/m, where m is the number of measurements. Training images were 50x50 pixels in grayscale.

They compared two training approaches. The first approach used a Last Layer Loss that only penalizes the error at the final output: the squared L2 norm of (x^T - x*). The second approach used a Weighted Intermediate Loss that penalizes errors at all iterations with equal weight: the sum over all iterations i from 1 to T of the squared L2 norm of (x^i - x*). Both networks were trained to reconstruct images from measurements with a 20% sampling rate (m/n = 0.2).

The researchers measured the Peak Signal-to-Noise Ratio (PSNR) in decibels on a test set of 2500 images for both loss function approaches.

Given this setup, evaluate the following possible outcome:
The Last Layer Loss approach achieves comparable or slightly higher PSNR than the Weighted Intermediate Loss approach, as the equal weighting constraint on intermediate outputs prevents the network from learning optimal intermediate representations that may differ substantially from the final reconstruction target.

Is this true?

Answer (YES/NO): NO